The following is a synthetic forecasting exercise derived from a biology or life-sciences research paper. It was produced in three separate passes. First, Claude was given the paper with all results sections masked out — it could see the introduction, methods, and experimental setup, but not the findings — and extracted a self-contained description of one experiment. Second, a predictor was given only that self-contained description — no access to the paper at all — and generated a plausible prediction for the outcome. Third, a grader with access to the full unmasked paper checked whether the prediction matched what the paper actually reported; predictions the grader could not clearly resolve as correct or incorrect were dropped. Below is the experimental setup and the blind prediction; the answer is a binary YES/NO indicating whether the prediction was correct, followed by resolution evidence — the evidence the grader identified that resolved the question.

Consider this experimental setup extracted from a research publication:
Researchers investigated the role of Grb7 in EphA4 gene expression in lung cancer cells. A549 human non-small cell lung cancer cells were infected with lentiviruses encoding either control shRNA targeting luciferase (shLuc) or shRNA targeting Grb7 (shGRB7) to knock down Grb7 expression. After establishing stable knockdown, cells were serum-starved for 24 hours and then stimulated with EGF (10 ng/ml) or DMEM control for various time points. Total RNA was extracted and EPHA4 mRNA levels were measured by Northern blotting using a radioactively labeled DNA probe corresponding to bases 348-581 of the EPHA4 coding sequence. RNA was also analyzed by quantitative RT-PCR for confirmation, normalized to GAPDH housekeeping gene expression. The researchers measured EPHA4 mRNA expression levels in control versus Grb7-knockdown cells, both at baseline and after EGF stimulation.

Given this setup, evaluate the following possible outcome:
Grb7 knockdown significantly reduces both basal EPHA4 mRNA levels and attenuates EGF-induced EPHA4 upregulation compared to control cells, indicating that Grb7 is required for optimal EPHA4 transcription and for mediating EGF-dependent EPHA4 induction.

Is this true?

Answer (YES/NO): YES